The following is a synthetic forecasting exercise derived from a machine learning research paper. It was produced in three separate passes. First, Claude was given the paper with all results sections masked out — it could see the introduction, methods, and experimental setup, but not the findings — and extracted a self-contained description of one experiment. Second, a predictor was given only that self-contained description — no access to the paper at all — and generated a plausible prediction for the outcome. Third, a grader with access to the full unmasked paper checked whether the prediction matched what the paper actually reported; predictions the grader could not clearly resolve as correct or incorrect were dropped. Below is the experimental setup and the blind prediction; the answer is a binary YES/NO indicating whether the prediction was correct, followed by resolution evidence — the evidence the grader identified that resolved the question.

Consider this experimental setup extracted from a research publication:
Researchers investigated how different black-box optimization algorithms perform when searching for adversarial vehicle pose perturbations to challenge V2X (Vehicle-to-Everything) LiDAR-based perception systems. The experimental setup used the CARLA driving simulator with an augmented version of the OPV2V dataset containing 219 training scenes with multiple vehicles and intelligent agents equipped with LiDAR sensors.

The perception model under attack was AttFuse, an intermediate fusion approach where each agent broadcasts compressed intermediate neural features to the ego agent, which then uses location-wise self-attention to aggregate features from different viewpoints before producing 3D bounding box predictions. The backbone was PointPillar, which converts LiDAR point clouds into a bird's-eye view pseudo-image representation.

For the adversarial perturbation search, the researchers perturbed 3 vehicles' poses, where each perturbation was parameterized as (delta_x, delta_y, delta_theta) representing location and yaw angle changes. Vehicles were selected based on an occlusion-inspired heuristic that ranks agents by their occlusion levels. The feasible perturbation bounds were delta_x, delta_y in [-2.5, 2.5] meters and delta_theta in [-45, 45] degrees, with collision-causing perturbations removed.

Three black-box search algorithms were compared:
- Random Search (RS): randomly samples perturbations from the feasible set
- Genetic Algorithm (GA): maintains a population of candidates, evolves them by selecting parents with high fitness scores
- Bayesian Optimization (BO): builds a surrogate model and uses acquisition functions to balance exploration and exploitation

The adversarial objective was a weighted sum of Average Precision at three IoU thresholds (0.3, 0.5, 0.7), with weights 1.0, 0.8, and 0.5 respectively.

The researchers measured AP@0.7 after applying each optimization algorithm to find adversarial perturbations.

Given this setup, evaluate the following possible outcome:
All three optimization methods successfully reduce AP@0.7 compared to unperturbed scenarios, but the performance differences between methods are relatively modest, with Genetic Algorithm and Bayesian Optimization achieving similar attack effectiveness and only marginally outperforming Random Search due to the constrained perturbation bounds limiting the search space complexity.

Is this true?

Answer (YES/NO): NO